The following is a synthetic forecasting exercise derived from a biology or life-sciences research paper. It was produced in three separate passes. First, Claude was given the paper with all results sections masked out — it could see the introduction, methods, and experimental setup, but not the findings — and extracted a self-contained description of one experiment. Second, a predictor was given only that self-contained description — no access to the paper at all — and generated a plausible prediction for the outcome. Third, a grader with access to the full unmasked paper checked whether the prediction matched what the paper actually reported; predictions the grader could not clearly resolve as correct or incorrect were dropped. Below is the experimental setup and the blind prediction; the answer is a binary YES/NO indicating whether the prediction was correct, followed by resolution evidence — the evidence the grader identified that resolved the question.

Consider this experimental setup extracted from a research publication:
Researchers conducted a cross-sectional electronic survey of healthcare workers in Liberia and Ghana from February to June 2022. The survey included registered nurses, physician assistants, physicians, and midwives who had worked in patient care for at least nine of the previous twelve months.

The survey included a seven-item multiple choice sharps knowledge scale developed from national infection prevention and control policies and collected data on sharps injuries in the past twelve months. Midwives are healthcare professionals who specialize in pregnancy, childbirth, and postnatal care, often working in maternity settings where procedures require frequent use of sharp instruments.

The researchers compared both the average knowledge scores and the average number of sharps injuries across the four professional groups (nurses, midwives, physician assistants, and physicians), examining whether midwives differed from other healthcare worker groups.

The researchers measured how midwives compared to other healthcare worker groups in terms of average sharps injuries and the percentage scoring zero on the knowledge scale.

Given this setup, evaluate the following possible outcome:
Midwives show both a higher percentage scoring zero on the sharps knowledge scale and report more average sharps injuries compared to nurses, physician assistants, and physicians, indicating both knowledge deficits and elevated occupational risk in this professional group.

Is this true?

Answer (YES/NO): NO